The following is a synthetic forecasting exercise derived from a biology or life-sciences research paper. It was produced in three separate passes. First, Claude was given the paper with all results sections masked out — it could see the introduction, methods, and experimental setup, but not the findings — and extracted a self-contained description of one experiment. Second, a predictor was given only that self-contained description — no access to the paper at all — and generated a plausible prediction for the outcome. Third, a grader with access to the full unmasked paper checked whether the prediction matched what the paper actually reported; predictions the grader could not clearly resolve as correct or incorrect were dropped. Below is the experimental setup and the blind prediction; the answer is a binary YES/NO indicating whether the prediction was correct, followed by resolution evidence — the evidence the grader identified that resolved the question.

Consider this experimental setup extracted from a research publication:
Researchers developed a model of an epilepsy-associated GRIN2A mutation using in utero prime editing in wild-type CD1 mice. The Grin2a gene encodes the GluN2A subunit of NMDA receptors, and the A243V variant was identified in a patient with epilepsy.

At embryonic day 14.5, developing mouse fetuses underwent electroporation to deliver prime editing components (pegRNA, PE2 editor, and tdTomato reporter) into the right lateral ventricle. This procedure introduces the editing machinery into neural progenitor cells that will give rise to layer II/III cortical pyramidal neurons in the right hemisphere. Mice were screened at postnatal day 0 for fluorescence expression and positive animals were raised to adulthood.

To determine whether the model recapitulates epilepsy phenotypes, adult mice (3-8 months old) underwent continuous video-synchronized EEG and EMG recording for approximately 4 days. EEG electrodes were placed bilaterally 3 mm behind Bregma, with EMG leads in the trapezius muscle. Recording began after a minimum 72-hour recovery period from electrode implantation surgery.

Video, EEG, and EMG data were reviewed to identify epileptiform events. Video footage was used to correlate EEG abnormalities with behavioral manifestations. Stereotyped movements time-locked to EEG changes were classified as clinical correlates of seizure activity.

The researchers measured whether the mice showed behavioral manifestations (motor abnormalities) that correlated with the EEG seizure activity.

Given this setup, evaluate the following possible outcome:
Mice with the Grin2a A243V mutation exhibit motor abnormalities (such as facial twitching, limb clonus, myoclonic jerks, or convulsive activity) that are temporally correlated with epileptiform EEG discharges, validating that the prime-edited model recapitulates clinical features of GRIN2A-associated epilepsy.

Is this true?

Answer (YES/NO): YES